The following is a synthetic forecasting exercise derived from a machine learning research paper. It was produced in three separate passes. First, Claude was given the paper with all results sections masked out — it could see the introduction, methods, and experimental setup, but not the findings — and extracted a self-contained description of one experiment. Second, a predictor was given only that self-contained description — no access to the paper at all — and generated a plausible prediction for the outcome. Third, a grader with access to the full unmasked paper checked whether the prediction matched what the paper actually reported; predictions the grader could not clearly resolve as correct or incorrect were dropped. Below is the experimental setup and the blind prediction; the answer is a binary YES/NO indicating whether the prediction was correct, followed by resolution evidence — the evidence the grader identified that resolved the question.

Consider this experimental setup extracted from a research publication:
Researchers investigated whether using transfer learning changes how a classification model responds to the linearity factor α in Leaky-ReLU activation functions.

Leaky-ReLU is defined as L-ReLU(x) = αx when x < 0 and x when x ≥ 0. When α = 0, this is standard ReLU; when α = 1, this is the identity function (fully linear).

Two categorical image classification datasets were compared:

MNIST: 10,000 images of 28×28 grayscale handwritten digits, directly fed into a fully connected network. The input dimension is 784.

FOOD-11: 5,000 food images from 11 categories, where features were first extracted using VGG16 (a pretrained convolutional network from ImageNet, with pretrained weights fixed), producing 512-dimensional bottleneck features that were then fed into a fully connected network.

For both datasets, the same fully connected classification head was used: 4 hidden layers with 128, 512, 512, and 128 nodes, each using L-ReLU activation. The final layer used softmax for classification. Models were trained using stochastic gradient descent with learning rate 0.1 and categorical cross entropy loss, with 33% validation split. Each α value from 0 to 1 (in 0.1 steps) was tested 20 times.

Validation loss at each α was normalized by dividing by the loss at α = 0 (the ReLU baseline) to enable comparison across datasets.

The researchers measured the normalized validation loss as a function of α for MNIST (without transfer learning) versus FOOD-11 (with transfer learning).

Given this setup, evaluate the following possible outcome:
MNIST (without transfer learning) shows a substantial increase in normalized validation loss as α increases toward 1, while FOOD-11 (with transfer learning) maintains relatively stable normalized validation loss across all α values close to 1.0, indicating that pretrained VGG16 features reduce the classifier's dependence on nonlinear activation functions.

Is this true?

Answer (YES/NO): NO